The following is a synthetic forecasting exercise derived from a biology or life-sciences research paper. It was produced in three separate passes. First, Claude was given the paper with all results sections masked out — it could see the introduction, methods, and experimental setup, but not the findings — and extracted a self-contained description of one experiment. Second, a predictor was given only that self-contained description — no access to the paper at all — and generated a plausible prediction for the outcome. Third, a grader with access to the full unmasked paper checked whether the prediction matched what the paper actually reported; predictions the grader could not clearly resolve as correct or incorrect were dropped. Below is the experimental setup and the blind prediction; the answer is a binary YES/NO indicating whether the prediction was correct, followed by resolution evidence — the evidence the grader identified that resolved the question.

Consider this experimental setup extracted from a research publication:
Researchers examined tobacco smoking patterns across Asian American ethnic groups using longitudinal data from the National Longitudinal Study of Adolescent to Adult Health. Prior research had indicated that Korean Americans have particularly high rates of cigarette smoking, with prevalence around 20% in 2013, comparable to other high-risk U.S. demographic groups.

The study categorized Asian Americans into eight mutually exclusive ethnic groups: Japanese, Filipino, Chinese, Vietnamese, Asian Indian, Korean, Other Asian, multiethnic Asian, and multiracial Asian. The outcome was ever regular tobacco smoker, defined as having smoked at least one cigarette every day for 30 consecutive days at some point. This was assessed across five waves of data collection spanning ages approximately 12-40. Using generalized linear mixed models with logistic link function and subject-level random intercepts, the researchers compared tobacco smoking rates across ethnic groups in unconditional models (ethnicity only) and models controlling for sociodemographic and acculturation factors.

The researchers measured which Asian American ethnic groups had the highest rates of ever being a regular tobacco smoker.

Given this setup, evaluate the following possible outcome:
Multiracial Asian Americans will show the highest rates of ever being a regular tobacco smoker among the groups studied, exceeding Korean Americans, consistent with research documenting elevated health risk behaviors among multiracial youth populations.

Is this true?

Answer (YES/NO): YES